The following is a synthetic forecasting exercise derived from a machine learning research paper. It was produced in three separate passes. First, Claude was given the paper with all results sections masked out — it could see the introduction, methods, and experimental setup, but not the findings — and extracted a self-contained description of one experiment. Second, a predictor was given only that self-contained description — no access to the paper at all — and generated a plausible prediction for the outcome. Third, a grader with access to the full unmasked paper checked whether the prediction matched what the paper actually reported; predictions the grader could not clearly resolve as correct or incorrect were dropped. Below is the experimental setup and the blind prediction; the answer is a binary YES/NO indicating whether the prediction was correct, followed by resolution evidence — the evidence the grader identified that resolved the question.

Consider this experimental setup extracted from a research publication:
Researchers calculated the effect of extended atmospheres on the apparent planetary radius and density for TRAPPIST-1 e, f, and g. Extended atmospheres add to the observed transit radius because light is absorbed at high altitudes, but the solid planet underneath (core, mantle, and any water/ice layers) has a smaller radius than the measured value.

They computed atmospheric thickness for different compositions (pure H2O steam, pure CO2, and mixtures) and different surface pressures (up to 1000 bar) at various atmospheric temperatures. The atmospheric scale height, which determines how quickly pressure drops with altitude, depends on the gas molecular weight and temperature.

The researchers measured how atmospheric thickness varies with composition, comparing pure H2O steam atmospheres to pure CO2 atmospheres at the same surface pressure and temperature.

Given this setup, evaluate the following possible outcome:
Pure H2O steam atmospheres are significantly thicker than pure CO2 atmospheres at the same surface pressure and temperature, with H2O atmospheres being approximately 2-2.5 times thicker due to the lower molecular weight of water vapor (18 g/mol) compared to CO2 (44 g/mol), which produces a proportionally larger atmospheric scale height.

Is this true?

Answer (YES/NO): YES